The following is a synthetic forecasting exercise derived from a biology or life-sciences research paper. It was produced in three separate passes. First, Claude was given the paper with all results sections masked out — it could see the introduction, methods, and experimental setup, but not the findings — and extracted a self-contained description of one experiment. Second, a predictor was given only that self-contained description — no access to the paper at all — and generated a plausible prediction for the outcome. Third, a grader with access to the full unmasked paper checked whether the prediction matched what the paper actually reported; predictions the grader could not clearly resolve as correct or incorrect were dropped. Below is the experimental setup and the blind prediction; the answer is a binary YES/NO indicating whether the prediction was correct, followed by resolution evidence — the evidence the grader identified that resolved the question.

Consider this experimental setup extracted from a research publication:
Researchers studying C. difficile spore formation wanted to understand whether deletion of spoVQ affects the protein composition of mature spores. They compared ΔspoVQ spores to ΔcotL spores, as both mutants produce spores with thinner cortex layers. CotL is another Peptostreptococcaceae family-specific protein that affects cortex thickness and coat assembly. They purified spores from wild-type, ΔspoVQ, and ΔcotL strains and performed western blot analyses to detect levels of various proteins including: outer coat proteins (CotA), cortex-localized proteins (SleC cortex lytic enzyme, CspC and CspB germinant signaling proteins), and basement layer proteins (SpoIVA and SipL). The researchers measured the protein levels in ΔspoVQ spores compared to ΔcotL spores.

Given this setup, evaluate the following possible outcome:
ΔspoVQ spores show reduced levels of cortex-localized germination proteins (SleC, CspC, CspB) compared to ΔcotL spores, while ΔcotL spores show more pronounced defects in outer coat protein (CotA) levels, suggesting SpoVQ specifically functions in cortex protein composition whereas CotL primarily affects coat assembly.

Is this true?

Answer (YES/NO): NO